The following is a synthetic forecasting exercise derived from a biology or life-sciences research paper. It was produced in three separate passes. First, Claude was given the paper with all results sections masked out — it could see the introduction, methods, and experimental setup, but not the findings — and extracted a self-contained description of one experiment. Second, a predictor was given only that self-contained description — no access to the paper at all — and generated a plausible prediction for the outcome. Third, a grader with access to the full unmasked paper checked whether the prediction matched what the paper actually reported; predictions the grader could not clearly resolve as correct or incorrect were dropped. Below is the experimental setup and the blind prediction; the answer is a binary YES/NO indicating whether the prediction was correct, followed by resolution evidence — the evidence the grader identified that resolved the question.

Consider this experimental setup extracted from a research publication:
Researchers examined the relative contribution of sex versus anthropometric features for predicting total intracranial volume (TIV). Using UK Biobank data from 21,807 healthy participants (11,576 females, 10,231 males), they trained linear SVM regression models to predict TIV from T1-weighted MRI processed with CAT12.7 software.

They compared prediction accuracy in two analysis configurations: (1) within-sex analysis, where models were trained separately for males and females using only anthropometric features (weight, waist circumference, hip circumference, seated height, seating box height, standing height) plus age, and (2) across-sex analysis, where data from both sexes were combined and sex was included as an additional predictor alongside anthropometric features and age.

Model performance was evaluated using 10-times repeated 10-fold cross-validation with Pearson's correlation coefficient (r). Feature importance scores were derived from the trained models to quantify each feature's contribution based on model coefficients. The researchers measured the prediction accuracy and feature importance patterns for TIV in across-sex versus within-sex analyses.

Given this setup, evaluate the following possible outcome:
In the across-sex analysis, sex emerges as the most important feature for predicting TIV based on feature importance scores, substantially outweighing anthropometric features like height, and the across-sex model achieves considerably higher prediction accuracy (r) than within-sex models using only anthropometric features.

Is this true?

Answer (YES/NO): YES